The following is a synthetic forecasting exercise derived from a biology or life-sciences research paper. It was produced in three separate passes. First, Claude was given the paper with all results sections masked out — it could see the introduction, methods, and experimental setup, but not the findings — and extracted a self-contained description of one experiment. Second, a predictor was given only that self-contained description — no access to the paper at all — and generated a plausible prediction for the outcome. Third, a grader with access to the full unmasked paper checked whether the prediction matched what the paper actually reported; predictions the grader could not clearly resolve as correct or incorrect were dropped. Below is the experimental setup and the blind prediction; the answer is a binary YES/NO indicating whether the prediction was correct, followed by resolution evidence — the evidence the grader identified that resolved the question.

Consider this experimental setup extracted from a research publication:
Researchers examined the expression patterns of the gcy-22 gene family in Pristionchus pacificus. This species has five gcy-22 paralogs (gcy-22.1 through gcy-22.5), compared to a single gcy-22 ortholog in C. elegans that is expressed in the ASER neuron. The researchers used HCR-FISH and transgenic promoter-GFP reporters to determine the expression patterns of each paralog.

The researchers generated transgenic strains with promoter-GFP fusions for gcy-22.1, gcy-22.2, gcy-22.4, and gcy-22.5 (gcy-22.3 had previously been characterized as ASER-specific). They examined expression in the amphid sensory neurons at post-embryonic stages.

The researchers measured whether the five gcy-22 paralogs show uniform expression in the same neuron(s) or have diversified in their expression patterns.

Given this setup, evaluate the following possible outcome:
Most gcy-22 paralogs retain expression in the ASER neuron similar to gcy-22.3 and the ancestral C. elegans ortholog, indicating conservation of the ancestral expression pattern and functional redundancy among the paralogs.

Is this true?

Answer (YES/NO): YES